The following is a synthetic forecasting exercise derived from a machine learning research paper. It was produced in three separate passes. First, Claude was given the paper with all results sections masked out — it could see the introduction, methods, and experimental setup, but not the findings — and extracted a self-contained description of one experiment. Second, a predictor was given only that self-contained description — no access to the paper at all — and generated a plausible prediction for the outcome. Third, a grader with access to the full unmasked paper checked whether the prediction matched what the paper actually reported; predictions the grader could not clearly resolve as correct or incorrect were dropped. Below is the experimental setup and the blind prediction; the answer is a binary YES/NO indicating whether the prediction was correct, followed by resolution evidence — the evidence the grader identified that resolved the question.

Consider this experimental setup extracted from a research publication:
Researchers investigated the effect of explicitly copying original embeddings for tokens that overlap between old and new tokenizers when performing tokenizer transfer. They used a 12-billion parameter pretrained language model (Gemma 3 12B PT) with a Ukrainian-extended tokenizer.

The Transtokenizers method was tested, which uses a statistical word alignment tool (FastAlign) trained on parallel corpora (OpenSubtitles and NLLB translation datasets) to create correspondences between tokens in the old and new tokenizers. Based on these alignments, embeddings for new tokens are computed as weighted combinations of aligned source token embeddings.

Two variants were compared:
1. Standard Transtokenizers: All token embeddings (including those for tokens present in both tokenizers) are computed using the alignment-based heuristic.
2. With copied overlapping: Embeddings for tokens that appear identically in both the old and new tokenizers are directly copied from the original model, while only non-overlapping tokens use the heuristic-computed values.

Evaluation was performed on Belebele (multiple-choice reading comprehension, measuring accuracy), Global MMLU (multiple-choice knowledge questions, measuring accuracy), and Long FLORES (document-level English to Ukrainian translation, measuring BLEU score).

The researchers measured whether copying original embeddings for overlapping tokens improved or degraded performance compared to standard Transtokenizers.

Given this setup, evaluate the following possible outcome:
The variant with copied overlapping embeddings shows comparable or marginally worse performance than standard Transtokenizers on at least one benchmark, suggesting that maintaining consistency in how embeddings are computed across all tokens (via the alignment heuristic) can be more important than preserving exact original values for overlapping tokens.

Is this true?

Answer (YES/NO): NO